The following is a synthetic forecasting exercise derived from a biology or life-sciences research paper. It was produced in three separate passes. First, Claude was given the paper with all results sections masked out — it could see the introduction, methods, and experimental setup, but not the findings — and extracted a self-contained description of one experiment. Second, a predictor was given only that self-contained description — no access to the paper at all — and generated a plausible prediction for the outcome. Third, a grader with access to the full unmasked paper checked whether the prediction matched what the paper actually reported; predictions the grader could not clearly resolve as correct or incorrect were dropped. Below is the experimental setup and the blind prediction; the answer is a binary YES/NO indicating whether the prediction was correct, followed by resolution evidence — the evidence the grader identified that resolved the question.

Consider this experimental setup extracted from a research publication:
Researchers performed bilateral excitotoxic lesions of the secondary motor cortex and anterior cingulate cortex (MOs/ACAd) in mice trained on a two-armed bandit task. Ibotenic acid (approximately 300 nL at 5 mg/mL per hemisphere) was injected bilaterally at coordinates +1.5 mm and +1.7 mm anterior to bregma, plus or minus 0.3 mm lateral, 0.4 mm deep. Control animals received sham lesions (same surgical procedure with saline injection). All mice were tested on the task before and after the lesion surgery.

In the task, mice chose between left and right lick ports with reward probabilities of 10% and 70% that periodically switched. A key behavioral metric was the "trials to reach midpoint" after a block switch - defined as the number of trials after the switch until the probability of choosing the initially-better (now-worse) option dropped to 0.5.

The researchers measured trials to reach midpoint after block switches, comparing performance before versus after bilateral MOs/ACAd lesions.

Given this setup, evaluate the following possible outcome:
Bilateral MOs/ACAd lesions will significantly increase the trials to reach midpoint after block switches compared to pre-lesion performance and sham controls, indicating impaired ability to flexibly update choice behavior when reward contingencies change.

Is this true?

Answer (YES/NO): NO